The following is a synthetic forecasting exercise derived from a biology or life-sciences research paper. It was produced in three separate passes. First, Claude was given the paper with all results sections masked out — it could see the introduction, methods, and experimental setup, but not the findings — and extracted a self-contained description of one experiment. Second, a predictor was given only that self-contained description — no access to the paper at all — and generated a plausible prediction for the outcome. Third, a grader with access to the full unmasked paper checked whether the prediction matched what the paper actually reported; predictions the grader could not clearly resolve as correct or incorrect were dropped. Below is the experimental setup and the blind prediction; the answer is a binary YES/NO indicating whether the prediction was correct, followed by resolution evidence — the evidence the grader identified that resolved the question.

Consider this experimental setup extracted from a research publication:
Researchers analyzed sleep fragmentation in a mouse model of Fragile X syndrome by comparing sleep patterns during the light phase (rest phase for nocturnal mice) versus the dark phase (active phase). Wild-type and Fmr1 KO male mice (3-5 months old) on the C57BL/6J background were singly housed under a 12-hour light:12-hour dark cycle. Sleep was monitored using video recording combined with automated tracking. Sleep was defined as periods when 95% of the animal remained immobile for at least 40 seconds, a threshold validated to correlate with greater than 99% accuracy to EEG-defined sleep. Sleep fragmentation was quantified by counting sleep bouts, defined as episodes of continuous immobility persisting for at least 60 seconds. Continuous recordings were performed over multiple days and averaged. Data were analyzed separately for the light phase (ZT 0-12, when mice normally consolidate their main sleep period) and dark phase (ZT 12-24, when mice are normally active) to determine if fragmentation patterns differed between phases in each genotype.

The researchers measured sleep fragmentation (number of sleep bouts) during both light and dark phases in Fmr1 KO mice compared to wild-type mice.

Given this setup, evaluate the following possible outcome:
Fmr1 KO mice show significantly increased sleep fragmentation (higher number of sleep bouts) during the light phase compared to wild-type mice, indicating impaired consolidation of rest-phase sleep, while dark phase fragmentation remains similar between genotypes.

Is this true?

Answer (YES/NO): YES